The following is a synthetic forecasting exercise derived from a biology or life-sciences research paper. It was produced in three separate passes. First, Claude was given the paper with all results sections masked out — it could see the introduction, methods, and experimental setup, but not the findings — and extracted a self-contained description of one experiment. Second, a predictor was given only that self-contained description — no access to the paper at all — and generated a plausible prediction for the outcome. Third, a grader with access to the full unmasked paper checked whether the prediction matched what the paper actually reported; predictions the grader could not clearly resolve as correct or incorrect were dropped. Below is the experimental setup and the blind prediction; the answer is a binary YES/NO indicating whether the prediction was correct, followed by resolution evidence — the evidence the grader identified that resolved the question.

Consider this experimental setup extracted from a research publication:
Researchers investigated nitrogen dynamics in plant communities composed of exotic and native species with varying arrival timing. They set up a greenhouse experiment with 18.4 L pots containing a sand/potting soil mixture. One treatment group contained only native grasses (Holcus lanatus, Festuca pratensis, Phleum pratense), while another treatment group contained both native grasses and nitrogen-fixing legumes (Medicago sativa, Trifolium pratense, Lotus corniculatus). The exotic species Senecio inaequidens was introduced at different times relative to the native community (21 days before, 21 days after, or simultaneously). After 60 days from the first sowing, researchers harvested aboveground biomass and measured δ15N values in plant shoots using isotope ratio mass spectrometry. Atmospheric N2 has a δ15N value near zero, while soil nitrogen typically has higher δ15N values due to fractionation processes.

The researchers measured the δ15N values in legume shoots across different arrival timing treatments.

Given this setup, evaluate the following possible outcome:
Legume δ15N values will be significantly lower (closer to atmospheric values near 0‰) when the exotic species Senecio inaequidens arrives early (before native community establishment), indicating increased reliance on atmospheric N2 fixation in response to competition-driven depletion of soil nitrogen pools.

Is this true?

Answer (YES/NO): NO